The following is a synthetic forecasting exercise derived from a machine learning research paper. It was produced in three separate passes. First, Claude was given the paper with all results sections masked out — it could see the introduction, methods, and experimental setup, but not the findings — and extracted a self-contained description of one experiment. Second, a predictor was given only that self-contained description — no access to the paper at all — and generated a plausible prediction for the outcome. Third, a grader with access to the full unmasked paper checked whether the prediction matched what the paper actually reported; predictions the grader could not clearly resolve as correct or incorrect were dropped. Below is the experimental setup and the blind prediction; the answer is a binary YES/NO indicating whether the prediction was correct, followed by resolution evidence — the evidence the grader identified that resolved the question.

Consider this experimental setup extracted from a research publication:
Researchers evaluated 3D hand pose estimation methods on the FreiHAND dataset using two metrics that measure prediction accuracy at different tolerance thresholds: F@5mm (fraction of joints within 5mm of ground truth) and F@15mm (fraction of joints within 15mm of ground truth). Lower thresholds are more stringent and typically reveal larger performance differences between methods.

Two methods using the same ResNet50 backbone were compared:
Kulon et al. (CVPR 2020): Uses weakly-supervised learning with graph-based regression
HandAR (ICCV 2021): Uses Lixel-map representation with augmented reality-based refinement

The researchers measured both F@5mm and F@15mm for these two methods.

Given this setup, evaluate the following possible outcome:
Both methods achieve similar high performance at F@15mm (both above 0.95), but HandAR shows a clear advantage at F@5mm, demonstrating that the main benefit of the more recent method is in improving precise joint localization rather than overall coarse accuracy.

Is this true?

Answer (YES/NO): YES